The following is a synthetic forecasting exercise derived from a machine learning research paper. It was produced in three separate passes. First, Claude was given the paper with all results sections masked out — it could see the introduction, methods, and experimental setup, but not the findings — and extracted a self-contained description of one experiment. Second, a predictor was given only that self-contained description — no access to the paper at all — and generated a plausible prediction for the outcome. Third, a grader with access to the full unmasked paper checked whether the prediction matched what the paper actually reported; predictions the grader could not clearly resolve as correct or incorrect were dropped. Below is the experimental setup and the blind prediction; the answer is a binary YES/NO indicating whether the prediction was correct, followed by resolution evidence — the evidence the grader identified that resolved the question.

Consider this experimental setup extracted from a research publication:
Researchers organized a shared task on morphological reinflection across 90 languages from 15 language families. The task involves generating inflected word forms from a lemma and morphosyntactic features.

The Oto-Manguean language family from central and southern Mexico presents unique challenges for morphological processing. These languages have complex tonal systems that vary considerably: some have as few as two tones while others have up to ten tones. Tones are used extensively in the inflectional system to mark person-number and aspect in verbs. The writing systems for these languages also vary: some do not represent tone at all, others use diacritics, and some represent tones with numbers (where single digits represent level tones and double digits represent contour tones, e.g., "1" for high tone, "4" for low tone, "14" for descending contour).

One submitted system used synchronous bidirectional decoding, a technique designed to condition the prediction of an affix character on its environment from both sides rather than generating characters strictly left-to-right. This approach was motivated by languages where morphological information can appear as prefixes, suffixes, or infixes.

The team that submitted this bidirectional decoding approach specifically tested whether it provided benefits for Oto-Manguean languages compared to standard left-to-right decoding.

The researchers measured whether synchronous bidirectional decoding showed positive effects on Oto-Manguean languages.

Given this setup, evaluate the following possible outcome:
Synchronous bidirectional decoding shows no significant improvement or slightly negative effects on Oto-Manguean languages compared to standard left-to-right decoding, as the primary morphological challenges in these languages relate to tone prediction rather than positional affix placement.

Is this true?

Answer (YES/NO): NO